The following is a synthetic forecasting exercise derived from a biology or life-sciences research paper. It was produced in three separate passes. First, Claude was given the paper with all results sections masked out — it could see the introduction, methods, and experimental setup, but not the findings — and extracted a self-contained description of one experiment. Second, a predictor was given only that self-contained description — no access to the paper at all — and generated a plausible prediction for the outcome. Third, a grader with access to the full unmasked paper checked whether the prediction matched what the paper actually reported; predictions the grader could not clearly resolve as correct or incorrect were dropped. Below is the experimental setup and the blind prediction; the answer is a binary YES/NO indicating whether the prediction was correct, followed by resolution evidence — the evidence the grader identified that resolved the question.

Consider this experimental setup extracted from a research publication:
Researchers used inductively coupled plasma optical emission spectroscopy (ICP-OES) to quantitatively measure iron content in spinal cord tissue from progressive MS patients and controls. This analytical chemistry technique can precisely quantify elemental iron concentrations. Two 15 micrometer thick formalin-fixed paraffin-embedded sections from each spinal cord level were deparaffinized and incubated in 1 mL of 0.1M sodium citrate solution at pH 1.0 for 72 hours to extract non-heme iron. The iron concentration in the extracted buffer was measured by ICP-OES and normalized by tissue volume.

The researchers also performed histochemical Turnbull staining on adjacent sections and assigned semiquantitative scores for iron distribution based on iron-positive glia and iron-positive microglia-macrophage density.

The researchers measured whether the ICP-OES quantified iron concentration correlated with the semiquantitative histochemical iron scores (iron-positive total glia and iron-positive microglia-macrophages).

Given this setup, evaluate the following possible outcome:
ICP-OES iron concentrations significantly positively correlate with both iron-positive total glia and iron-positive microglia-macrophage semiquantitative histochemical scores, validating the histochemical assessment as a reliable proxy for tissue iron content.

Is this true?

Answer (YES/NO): YES